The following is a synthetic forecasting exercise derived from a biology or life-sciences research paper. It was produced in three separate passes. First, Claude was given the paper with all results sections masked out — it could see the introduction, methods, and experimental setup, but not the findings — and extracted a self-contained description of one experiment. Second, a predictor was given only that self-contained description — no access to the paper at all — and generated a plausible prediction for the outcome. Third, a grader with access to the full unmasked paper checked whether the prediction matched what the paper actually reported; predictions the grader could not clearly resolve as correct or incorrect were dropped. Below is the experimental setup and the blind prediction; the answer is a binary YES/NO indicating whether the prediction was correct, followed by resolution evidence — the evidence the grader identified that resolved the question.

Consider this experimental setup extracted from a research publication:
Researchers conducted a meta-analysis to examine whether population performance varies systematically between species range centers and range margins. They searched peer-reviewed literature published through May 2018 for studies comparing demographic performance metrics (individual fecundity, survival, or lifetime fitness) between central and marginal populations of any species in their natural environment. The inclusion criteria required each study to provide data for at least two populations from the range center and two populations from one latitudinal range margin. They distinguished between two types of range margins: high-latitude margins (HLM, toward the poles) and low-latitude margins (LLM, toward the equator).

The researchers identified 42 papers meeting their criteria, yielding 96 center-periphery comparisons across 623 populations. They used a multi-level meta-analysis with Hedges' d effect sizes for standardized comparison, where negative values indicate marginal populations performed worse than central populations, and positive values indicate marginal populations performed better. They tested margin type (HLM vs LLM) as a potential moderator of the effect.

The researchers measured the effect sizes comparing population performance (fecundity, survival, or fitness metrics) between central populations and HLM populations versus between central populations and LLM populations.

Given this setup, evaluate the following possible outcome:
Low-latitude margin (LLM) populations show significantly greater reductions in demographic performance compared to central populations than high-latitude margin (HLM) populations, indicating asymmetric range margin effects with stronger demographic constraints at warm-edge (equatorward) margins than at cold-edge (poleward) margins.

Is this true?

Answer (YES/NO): YES